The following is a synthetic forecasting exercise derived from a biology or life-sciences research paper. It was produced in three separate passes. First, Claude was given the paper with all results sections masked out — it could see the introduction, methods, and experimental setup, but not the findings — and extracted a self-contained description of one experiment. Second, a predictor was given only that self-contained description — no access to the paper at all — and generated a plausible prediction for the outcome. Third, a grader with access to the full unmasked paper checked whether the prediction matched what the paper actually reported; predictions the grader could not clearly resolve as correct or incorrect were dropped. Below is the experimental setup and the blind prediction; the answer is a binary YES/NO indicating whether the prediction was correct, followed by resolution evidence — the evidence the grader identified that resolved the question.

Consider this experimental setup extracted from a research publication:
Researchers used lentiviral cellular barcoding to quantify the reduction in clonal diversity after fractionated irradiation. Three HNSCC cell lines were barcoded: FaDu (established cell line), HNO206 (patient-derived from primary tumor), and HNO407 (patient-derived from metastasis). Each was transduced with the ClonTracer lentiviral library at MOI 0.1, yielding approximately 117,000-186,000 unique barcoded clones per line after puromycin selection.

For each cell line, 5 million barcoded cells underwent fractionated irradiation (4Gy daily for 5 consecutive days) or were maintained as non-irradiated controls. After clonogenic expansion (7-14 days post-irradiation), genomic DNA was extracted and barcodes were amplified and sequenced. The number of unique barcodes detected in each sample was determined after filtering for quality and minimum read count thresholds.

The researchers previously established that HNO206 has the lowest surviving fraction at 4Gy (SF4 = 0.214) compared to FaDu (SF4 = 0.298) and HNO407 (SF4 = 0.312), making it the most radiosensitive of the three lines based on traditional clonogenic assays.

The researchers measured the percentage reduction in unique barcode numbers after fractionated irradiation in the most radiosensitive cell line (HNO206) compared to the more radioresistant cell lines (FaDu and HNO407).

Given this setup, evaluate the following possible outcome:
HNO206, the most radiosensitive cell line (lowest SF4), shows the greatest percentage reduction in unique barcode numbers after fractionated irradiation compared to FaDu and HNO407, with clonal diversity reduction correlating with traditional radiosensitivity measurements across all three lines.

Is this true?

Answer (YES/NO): YES